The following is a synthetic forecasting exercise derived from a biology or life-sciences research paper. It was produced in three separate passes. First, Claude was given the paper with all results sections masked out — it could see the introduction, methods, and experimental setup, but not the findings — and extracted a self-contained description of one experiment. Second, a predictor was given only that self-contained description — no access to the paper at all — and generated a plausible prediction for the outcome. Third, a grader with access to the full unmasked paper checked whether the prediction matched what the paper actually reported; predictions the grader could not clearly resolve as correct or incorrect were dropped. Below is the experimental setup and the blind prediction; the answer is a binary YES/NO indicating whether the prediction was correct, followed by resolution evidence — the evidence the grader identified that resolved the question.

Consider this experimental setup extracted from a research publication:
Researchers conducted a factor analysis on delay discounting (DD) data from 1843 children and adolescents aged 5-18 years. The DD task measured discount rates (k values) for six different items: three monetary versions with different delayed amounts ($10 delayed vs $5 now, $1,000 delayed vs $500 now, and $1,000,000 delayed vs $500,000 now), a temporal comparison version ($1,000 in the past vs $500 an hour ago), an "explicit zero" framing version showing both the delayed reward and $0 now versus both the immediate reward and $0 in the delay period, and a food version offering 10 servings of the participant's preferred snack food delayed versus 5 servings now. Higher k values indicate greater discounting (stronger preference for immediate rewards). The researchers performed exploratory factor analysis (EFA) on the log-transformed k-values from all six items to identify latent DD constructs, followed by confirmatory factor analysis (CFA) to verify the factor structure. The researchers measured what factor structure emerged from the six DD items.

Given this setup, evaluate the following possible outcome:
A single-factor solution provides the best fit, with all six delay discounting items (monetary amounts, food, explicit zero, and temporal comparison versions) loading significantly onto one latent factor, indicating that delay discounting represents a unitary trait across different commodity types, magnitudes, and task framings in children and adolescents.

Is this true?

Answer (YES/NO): NO